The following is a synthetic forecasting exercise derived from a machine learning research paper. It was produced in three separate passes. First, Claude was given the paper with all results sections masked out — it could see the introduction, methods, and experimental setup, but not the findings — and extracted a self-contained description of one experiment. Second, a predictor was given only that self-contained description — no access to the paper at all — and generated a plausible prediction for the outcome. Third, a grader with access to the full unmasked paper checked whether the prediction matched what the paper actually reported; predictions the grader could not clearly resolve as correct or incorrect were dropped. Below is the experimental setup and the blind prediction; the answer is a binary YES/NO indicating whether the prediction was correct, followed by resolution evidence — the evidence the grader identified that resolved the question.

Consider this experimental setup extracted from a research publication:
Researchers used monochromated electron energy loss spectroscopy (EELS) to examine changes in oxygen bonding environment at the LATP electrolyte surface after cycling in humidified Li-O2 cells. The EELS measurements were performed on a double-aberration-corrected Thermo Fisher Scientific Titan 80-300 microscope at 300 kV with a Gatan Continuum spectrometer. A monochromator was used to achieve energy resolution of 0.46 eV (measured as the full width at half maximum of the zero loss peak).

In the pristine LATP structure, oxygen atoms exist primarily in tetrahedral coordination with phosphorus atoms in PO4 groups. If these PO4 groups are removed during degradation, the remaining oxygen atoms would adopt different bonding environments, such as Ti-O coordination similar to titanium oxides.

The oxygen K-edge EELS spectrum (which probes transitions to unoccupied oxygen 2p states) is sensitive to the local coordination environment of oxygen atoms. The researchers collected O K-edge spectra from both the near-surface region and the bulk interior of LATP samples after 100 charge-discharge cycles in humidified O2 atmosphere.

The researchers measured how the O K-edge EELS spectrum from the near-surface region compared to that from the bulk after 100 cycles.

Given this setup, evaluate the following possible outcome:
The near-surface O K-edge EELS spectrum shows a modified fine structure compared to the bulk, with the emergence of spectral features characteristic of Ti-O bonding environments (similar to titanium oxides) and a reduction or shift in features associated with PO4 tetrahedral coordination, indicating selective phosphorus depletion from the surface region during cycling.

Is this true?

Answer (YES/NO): YES